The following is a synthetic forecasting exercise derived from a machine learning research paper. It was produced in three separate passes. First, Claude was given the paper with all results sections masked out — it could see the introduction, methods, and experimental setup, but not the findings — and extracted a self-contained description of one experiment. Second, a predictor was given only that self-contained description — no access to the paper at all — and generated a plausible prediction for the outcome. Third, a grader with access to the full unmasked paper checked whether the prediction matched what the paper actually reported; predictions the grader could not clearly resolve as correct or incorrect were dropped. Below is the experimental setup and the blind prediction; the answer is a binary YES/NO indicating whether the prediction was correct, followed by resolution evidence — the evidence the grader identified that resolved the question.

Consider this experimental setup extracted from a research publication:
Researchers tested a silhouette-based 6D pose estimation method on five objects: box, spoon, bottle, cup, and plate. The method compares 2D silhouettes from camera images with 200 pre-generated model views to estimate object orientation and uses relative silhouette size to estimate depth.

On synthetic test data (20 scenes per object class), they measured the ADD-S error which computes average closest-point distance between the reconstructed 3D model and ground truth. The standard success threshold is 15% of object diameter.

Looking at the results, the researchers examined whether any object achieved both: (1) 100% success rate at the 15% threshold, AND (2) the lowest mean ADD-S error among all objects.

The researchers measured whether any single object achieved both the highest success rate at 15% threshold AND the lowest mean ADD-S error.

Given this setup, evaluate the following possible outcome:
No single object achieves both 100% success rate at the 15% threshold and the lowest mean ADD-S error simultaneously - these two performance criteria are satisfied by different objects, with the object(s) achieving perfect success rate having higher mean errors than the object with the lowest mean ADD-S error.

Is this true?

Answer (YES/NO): NO